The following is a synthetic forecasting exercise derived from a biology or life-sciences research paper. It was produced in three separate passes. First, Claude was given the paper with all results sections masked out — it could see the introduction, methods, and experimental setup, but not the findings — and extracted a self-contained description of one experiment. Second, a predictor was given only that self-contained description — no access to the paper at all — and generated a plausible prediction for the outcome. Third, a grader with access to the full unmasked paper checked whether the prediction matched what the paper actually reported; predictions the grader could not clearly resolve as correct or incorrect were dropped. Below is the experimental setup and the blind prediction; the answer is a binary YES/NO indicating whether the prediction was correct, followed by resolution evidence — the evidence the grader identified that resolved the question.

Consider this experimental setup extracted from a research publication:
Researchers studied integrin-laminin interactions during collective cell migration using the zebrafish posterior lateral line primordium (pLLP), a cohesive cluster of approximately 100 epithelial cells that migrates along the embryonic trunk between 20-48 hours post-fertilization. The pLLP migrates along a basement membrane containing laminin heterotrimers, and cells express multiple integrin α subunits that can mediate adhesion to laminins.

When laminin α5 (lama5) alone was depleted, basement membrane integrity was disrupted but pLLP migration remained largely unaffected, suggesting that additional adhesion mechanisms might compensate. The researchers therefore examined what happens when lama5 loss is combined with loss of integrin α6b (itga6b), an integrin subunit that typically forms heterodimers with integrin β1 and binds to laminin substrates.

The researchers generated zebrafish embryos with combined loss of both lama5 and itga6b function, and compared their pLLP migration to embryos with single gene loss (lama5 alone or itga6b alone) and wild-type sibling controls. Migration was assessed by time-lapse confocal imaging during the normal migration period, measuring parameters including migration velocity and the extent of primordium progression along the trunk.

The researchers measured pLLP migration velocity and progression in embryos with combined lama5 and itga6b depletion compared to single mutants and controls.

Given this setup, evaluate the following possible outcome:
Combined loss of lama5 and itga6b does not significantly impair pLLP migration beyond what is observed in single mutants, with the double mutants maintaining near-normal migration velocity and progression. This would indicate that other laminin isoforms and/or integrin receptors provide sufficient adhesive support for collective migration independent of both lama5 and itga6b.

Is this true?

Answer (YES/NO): NO